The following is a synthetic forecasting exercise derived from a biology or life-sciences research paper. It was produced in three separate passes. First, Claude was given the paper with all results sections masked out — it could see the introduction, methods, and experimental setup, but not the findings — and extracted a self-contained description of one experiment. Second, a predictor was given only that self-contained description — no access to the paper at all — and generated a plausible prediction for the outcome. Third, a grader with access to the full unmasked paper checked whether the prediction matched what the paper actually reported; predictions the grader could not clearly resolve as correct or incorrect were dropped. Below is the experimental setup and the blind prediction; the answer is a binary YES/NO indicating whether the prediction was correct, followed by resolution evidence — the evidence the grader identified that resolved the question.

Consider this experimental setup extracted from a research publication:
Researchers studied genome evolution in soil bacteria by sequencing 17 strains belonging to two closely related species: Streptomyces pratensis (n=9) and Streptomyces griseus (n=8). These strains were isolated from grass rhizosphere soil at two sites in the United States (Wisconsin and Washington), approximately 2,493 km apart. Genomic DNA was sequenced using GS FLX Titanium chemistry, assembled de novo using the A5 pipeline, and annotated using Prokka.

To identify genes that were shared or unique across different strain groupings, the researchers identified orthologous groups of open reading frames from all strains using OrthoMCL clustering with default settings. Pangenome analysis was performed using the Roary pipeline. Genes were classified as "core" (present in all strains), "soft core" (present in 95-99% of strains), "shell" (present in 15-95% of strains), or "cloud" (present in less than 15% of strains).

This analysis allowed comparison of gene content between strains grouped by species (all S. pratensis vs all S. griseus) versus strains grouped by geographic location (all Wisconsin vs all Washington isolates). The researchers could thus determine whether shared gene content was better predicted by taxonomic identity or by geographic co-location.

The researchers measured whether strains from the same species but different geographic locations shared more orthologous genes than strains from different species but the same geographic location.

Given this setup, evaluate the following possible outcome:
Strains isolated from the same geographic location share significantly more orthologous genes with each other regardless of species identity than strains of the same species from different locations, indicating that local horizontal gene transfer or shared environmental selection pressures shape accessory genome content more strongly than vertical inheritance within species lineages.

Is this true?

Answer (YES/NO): NO